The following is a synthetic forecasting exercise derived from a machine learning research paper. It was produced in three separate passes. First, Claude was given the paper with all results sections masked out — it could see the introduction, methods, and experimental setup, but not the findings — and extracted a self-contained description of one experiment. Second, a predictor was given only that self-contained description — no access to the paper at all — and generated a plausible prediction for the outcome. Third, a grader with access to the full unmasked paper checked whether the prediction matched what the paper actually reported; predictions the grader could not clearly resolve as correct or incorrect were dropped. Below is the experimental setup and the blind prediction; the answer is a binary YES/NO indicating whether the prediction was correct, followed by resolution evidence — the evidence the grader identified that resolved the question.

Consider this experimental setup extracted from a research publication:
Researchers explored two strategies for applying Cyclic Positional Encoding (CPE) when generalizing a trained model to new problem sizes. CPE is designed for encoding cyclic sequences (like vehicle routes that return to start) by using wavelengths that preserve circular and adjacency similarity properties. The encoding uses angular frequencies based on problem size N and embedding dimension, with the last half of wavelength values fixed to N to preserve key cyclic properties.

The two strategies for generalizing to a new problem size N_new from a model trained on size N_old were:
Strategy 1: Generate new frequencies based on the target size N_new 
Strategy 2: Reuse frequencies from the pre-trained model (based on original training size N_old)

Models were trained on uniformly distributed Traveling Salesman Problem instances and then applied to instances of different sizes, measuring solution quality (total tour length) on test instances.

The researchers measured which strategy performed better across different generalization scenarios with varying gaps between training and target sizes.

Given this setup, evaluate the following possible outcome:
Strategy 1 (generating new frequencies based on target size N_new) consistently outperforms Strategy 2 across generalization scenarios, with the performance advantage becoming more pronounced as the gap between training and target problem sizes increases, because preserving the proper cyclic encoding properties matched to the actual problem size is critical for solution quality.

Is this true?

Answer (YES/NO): NO